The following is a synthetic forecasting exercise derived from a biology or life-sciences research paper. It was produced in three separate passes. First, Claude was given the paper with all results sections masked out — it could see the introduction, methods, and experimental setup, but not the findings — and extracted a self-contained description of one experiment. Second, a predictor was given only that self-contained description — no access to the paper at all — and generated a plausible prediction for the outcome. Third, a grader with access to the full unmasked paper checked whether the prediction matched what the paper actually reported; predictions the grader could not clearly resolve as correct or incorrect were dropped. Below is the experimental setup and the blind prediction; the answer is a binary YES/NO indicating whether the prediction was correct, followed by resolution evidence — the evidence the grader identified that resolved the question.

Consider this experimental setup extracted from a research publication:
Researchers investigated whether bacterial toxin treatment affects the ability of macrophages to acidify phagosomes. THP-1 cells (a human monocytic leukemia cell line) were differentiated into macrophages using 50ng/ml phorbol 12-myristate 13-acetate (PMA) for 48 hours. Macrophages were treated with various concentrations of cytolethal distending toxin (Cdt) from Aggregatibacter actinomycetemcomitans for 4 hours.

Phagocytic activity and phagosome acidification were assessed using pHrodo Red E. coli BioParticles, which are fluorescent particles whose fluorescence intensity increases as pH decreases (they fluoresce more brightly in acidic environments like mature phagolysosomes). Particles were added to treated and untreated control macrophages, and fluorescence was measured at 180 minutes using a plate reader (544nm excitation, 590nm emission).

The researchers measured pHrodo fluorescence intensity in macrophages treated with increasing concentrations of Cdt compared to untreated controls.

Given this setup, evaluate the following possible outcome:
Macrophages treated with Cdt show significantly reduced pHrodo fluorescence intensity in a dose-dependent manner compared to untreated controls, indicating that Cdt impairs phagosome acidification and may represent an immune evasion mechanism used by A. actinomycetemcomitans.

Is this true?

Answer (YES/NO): YES